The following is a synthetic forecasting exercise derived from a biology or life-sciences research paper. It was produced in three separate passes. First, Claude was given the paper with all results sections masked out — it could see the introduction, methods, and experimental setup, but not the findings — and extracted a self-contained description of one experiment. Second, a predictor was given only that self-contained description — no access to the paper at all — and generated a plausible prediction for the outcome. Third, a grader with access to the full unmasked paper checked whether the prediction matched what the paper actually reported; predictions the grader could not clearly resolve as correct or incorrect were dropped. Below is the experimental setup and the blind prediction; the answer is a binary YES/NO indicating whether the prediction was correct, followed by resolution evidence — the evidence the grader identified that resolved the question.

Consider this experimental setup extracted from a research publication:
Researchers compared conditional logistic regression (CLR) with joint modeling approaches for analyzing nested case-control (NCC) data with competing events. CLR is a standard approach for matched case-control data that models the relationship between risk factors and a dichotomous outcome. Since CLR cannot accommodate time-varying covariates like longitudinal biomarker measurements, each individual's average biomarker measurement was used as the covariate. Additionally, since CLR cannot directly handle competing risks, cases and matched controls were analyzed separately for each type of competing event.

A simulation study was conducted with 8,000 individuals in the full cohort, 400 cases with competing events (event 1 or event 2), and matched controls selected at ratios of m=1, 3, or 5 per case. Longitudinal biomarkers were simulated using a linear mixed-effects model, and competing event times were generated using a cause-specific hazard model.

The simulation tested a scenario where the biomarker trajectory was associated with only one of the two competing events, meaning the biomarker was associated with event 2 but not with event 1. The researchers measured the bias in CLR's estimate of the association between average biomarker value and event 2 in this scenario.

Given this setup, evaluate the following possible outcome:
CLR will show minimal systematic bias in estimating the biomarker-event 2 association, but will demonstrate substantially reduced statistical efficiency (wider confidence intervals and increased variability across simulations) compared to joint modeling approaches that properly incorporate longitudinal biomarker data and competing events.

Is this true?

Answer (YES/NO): NO